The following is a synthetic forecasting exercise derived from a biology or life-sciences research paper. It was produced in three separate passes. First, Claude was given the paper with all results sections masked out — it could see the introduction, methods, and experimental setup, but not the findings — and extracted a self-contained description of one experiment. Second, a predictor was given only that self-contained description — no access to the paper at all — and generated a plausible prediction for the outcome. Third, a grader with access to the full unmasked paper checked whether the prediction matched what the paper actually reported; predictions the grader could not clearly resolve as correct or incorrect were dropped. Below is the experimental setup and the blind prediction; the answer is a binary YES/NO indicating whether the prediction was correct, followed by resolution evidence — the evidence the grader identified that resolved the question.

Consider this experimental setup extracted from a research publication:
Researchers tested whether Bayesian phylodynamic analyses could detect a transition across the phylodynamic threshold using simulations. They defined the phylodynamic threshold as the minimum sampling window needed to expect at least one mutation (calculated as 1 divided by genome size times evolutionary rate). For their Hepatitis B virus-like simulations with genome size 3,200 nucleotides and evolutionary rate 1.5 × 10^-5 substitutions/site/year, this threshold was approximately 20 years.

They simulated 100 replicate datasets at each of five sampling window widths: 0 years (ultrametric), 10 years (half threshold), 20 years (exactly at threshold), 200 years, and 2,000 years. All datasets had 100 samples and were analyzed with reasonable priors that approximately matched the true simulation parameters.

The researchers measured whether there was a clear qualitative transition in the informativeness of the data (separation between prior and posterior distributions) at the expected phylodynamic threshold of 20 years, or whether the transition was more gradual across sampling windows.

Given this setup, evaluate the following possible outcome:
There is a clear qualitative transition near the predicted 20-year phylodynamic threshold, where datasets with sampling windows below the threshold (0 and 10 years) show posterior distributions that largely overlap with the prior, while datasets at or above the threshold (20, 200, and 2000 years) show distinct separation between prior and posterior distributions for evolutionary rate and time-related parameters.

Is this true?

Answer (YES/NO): NO